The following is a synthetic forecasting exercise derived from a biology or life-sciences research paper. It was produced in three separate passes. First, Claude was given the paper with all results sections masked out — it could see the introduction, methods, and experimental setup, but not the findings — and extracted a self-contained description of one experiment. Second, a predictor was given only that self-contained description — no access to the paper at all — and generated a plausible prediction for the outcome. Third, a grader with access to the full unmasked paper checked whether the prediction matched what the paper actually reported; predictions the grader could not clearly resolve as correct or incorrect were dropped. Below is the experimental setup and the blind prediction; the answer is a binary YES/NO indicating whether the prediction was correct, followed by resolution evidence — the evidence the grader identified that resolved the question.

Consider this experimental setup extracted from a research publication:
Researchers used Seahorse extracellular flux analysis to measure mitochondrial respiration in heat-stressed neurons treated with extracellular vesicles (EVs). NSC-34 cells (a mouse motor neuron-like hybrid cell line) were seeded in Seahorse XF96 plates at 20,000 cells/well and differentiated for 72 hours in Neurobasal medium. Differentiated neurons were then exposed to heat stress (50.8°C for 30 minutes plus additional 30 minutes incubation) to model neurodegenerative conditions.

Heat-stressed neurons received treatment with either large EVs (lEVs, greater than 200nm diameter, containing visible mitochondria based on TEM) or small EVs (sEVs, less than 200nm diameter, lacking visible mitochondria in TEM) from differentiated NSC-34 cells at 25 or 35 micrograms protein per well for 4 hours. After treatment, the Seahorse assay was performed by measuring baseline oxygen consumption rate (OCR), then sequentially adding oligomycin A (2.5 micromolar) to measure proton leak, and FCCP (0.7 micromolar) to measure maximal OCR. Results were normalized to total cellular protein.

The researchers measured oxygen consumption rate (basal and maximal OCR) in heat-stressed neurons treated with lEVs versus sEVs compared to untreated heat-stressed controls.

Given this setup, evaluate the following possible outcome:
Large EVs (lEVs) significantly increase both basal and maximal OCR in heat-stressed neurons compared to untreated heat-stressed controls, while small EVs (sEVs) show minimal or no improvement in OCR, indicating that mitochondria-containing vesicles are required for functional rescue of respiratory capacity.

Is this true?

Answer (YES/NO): NO